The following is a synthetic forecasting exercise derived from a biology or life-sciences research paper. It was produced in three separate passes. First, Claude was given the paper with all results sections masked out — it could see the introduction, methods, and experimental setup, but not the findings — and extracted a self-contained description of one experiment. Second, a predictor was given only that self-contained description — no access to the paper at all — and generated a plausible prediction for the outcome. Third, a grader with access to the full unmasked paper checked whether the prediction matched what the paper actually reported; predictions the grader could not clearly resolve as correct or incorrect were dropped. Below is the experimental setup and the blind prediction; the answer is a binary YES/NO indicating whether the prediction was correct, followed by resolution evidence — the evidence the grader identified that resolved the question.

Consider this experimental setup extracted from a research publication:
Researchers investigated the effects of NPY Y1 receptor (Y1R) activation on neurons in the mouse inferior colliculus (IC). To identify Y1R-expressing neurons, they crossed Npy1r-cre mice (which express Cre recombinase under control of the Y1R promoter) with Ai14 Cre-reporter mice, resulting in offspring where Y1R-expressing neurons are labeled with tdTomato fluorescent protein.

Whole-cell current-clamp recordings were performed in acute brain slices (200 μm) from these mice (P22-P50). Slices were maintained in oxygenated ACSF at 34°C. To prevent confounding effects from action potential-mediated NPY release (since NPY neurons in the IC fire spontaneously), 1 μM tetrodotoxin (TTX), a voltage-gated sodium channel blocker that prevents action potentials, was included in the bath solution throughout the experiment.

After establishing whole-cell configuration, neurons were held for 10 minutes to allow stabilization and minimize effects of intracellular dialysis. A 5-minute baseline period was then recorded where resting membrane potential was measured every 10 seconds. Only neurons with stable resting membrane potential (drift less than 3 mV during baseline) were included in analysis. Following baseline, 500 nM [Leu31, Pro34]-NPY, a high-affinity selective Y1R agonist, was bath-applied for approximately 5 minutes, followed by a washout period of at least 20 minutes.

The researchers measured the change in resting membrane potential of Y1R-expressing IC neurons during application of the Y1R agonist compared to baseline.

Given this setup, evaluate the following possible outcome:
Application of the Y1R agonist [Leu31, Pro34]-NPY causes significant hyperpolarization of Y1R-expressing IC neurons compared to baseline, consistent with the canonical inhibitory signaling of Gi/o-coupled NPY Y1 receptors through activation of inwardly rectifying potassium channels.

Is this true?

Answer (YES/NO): YES